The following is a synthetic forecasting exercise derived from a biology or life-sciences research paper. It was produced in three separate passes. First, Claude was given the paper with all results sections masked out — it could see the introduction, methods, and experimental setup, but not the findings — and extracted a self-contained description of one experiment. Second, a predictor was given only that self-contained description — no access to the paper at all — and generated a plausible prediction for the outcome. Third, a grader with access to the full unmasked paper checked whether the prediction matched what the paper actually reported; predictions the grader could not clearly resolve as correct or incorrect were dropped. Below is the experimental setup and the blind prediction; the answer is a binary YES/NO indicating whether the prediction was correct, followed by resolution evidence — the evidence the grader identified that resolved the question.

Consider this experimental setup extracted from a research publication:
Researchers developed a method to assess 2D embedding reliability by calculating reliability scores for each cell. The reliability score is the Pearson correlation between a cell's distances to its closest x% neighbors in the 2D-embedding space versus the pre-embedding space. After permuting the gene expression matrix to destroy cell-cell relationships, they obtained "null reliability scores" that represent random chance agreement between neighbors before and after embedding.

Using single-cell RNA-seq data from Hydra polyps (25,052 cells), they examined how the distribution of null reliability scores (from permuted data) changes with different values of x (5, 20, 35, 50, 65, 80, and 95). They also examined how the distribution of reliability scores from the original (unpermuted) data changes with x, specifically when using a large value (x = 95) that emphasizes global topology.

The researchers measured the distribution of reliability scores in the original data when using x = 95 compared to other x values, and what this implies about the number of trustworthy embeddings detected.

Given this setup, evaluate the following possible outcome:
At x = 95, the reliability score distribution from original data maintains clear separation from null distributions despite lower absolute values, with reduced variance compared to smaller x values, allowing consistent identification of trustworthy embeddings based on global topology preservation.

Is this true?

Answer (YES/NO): NO